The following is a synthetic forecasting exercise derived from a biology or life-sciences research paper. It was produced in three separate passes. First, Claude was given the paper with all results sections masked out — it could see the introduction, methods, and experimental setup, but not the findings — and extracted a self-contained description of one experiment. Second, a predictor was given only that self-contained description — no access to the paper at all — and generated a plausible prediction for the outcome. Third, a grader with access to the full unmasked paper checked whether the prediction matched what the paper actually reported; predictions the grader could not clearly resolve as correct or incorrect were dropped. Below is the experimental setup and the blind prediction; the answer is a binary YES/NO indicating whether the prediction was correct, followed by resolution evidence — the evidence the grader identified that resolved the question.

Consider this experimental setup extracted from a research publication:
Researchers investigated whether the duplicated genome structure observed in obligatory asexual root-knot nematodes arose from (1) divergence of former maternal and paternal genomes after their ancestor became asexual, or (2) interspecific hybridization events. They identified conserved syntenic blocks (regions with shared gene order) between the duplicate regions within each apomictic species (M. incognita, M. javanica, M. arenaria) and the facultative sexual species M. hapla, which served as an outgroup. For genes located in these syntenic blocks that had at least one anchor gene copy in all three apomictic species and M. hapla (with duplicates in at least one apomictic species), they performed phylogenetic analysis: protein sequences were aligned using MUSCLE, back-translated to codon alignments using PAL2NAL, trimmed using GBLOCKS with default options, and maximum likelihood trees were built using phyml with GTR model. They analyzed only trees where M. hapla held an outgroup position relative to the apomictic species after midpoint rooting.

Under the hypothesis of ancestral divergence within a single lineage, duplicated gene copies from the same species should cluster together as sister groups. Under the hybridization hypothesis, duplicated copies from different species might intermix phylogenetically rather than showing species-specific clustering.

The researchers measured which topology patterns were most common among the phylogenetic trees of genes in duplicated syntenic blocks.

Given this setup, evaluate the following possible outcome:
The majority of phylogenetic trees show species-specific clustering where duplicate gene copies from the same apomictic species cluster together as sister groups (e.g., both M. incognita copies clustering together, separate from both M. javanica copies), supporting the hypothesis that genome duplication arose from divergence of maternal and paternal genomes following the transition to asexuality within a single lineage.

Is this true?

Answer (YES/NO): NO